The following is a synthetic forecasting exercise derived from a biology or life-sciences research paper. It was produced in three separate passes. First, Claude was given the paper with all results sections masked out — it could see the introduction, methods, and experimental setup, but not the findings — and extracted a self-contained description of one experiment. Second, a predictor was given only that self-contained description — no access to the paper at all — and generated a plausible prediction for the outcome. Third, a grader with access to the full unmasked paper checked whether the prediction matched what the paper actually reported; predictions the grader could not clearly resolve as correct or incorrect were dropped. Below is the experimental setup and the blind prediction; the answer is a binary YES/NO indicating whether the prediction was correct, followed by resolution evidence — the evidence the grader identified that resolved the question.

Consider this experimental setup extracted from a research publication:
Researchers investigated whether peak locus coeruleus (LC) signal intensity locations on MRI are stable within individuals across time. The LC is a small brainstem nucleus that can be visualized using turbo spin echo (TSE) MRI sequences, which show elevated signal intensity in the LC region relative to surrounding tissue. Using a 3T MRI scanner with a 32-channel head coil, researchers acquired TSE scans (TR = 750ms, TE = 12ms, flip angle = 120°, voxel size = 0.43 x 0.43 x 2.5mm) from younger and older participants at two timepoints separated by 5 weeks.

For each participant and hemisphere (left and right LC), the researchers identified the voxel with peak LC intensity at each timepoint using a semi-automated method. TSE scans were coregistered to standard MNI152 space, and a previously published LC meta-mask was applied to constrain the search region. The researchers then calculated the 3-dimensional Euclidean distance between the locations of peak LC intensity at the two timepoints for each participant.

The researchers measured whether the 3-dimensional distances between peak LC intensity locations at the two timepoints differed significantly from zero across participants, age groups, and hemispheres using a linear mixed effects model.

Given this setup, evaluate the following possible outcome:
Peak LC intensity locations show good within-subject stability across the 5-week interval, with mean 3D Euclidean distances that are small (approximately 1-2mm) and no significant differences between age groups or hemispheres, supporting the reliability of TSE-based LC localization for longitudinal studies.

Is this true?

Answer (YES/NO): NO